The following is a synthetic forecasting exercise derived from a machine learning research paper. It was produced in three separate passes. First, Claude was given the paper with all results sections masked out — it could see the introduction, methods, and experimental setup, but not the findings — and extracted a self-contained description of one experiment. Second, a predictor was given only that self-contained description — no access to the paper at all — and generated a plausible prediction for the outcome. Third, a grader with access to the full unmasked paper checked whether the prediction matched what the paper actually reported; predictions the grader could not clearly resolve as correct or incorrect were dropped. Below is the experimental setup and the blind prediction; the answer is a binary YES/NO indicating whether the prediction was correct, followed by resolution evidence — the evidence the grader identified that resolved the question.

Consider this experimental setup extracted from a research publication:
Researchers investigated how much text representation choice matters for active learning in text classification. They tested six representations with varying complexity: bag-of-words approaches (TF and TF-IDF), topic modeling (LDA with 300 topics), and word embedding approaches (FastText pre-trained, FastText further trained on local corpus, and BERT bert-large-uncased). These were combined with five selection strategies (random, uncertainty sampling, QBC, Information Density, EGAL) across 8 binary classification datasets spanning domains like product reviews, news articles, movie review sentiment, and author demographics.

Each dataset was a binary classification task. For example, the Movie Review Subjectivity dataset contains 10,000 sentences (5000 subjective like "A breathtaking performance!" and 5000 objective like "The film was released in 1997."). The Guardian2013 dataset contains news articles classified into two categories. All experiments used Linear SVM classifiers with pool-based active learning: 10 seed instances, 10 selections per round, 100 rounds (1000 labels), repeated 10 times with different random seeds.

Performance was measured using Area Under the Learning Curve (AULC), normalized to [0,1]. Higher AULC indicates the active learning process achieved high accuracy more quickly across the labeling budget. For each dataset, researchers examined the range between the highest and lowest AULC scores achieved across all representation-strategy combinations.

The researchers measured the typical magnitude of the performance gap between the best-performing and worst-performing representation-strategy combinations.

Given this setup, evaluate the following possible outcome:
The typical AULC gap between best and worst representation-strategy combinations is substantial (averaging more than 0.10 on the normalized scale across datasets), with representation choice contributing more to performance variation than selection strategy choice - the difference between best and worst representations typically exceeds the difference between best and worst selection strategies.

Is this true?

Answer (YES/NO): YES